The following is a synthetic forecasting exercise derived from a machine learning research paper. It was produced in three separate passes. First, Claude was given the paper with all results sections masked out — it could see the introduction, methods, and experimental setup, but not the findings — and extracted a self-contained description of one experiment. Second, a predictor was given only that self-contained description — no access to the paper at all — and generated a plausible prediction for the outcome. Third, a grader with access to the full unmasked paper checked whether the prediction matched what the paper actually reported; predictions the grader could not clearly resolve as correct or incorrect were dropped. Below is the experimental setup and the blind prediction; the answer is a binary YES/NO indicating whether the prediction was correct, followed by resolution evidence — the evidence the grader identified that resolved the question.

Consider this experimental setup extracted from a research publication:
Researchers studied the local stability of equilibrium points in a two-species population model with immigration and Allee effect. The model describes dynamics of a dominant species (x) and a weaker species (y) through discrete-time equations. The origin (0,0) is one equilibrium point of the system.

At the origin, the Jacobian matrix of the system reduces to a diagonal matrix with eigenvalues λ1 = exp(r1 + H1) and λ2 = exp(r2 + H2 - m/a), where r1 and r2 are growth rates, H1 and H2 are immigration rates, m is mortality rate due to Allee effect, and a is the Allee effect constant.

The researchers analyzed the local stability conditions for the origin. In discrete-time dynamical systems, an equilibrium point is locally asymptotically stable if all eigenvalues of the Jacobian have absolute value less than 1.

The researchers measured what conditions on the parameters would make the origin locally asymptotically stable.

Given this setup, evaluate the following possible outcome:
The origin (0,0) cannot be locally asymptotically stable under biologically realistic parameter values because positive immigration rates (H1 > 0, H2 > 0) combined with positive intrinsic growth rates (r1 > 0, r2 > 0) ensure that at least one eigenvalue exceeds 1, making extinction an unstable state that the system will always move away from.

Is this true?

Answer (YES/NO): YES